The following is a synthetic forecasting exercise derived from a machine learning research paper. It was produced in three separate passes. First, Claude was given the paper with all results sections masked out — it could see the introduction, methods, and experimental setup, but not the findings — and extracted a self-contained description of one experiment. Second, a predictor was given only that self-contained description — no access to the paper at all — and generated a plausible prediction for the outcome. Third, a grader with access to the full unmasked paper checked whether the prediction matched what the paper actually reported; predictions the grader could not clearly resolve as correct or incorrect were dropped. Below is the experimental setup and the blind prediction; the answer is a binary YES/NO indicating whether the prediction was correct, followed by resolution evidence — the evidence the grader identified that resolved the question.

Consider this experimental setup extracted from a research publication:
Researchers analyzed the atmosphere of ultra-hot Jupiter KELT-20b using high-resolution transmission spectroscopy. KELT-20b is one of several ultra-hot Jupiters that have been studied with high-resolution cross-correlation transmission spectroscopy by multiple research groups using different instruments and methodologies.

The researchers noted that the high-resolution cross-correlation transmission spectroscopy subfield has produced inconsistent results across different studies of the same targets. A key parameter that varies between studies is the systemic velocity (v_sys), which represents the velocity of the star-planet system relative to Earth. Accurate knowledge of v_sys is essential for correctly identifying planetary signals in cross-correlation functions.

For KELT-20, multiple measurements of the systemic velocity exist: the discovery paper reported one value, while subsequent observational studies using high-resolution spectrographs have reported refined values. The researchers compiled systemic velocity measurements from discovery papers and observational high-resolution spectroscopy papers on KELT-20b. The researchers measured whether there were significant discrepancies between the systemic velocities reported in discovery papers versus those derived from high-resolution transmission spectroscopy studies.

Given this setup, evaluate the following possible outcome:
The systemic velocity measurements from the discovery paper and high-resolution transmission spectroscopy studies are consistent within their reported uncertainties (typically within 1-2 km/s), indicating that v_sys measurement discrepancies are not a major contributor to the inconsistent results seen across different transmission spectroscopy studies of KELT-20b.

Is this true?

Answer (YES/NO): NO